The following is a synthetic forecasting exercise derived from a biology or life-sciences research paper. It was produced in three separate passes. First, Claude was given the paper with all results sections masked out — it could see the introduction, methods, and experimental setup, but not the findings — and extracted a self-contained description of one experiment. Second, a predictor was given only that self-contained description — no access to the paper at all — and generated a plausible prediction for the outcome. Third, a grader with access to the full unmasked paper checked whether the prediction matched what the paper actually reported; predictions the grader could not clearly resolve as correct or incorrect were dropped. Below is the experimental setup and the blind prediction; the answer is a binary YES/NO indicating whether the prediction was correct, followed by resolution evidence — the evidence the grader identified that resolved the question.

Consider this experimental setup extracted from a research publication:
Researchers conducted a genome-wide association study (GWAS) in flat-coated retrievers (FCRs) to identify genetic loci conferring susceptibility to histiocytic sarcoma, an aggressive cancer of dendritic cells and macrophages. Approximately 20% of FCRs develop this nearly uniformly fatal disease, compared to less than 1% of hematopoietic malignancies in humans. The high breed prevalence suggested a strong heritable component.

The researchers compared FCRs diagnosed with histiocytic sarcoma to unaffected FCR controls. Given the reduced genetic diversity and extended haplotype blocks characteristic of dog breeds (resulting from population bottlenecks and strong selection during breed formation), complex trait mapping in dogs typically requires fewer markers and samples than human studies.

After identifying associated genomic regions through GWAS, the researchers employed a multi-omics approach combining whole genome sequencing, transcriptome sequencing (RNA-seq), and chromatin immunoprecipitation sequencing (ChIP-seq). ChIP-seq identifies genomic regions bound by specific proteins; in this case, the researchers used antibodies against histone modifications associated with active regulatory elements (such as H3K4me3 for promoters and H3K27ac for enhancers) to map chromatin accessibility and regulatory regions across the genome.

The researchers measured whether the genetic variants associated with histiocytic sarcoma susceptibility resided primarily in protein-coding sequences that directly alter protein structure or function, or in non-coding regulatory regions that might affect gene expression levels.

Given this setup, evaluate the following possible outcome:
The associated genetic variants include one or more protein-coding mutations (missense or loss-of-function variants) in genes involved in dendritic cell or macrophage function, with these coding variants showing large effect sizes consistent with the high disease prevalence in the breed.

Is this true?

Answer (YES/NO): NO